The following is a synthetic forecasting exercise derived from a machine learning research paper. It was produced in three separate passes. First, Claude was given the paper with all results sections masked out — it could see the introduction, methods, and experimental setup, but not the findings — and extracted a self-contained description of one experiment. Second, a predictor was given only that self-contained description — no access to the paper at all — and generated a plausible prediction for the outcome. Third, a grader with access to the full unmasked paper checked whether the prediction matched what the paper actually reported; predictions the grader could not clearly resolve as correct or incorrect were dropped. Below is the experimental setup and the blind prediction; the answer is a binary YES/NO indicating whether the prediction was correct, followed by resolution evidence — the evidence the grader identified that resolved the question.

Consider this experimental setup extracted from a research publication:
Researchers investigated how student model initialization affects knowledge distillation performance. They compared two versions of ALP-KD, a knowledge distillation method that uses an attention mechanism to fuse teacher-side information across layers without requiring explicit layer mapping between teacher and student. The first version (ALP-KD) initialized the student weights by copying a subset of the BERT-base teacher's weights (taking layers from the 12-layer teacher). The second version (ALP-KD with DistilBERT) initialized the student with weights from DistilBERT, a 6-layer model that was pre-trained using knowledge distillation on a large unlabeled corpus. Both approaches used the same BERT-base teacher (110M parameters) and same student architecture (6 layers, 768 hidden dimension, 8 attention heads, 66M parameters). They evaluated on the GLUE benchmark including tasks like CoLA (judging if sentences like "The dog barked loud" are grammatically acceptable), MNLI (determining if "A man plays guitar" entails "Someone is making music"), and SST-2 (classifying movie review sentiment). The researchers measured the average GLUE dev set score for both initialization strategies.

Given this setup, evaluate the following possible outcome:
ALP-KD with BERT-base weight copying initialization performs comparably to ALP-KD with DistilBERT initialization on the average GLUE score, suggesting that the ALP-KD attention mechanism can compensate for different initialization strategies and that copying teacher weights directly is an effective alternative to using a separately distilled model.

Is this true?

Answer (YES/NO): NO